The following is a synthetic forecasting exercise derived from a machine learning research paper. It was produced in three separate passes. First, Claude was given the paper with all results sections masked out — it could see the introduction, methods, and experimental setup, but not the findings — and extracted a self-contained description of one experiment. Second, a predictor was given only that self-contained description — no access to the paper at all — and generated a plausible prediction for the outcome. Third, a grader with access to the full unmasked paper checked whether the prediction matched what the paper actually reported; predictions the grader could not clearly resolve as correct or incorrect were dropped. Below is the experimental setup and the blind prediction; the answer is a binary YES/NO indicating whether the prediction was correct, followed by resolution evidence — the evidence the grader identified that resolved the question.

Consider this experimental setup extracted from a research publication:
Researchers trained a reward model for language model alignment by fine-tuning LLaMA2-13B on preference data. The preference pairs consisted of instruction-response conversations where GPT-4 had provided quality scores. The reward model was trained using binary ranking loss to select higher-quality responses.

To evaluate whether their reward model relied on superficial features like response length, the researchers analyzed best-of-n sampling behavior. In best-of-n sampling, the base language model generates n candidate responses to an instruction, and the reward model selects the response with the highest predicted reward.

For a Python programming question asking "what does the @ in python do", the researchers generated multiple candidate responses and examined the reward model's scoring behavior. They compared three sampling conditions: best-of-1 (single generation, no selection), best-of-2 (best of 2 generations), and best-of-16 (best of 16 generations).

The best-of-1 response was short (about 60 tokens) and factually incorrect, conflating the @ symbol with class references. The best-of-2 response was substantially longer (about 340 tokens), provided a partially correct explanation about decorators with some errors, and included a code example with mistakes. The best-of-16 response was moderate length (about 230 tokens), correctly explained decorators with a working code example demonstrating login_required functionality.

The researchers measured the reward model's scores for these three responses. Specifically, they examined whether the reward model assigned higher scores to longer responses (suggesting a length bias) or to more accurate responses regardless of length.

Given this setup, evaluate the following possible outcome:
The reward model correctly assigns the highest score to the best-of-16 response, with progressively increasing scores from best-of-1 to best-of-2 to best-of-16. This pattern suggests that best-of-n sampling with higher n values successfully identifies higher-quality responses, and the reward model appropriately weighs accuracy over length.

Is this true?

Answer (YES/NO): YES